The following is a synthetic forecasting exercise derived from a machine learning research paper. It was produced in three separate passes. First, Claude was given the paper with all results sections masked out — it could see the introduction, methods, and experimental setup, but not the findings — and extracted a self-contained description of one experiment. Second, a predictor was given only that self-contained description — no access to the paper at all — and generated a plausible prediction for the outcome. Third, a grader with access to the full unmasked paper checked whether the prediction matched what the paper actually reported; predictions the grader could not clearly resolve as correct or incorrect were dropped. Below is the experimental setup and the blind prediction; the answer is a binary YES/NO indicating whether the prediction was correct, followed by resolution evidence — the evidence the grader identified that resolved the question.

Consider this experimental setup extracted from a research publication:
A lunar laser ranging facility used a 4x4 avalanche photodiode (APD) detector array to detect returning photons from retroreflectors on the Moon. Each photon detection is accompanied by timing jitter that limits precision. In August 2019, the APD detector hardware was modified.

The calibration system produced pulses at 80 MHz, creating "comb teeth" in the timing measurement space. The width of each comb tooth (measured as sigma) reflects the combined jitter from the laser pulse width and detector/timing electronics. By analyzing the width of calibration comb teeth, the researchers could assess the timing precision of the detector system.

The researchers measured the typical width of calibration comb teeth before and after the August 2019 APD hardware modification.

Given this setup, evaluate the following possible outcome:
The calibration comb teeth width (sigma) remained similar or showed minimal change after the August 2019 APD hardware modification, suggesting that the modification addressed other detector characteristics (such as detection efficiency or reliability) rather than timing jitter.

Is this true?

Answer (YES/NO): NO